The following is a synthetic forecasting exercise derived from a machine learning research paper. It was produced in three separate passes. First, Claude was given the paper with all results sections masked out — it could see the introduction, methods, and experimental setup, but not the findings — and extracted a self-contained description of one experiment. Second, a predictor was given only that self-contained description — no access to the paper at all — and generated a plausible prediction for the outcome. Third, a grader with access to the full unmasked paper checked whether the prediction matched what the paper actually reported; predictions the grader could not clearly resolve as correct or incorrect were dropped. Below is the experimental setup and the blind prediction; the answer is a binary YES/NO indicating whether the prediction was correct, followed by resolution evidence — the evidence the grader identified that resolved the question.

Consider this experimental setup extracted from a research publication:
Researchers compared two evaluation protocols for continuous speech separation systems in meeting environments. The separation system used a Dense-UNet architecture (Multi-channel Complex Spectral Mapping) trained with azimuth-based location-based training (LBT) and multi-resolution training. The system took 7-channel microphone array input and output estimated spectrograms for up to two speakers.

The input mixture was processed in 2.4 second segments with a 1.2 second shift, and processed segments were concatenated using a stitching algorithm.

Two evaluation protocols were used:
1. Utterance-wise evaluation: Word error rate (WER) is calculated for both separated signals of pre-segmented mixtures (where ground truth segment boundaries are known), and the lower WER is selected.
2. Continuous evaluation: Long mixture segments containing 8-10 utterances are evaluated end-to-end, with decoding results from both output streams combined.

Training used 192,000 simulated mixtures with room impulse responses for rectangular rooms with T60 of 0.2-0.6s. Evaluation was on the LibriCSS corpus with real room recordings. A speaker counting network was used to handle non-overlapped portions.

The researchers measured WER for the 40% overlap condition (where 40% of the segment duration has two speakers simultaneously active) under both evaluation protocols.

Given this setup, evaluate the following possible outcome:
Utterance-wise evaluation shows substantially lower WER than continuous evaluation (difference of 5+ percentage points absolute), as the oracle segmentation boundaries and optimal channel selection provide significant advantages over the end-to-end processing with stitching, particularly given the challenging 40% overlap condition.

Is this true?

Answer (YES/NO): NO